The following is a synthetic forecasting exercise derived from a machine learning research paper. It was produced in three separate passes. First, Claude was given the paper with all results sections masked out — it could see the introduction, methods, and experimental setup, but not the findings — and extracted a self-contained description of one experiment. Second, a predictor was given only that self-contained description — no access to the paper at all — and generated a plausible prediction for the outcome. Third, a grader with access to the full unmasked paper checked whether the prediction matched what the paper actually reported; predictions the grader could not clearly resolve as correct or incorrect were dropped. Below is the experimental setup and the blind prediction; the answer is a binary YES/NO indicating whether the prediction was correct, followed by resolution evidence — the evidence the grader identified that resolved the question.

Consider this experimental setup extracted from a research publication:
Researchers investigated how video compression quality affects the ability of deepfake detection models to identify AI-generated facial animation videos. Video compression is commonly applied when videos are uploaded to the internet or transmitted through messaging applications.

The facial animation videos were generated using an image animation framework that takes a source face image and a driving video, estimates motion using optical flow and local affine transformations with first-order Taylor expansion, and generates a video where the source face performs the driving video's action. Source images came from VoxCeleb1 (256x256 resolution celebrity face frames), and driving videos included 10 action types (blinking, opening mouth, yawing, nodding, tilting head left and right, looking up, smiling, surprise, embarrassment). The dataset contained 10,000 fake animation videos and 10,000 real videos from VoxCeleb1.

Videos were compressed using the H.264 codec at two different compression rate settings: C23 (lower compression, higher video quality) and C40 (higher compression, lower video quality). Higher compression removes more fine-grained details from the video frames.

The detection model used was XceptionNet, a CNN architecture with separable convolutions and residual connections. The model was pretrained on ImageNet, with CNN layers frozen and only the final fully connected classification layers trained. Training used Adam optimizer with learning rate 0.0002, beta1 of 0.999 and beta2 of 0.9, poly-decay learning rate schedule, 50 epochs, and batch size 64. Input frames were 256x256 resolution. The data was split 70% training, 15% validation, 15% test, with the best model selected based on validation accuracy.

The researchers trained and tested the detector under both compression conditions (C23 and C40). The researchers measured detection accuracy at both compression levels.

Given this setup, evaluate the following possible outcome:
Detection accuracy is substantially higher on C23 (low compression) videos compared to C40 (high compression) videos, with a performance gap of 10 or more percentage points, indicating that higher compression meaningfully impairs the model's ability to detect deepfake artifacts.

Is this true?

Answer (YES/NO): NO